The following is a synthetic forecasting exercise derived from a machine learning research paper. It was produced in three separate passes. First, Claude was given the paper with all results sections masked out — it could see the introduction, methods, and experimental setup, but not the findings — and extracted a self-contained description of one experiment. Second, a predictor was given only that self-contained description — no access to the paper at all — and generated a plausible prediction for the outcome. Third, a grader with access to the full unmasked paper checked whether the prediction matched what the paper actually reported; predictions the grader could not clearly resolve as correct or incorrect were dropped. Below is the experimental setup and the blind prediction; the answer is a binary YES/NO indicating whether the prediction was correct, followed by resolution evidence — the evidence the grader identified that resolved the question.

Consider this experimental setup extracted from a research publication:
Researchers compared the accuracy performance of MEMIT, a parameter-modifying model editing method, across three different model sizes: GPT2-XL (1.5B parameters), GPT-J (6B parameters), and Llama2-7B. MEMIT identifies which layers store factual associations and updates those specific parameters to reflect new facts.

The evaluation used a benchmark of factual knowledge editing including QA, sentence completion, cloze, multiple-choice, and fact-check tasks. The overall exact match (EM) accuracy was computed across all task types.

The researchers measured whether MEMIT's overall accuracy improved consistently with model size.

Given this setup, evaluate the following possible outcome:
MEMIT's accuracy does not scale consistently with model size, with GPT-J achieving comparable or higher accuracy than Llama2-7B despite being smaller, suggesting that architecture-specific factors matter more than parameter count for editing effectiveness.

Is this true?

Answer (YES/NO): NO